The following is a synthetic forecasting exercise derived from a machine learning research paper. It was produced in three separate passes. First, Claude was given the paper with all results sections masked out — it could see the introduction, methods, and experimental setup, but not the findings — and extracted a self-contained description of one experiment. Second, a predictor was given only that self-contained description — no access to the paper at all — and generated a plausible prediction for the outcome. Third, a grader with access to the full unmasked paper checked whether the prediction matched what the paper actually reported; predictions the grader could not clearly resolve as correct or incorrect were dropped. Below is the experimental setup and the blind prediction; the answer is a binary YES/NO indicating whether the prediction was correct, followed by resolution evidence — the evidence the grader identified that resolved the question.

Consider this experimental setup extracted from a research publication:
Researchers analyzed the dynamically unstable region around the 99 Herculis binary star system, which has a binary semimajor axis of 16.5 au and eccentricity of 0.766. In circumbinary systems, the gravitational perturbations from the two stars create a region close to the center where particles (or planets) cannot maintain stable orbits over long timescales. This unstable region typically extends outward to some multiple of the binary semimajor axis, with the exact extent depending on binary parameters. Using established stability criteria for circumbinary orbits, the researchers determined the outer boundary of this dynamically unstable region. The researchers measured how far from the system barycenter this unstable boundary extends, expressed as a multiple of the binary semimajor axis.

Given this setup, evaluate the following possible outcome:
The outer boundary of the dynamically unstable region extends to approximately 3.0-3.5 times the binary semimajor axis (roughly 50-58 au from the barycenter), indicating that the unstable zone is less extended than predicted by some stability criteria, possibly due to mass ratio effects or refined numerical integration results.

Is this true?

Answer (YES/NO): NO